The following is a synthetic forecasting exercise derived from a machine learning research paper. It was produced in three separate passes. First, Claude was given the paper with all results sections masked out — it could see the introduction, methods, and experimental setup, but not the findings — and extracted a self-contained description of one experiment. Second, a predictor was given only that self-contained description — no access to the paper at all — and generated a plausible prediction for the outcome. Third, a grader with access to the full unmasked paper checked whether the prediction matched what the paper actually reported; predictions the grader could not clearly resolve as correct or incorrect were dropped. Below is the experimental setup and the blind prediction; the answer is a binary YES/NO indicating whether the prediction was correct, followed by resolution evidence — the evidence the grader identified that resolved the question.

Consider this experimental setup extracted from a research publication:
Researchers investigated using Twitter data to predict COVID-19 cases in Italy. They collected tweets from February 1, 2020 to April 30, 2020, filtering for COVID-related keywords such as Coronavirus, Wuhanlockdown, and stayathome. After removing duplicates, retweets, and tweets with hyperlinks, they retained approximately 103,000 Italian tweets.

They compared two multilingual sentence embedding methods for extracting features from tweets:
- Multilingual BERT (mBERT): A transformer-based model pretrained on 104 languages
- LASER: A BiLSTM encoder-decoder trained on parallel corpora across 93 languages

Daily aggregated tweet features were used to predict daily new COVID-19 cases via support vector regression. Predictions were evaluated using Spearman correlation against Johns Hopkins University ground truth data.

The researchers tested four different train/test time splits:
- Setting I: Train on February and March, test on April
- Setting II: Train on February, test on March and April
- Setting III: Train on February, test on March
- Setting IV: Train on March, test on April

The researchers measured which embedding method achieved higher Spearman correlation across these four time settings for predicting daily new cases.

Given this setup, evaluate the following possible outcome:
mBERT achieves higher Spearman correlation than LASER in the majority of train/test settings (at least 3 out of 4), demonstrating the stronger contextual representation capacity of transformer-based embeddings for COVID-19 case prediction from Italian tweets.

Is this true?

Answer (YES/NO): NO